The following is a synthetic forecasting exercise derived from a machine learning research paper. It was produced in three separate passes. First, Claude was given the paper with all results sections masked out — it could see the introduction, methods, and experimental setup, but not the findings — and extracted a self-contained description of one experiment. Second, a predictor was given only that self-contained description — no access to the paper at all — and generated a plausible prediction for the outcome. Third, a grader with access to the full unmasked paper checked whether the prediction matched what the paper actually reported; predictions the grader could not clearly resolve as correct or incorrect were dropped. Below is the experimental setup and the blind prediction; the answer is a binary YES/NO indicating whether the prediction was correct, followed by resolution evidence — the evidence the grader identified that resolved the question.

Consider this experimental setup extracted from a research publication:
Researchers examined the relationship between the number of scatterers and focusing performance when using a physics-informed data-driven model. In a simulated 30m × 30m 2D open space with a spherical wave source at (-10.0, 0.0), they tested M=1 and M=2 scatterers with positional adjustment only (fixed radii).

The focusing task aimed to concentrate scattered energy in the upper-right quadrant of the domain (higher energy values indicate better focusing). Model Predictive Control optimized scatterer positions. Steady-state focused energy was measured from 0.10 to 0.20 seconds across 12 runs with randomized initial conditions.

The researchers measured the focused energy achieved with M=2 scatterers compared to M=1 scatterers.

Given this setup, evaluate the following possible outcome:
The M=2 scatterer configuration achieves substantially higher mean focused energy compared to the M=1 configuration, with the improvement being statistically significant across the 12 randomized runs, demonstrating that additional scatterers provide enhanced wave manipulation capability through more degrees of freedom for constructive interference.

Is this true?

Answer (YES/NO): YES